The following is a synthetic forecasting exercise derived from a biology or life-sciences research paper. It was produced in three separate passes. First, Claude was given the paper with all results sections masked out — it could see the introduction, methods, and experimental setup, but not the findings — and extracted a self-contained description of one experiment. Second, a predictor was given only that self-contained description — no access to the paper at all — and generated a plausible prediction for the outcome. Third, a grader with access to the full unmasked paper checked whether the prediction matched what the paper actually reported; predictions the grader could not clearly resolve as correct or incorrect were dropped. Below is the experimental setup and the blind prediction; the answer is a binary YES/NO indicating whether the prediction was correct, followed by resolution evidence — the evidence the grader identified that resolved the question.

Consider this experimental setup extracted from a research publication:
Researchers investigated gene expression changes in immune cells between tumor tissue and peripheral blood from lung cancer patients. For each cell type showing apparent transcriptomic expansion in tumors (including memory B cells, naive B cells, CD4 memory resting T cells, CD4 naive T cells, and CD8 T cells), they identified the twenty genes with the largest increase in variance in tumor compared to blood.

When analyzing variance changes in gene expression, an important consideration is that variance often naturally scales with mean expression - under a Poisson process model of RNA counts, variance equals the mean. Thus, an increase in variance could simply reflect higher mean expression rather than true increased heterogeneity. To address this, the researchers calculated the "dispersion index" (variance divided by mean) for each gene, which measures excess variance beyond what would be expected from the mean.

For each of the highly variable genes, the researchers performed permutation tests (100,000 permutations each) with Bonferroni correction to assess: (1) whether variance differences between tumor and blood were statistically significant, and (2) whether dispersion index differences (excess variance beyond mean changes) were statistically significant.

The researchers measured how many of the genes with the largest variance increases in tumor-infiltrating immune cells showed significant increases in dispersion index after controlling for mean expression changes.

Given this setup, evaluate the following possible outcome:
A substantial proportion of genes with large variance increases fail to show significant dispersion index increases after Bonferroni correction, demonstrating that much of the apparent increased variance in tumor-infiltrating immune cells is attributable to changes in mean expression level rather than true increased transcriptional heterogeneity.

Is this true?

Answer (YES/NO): NO